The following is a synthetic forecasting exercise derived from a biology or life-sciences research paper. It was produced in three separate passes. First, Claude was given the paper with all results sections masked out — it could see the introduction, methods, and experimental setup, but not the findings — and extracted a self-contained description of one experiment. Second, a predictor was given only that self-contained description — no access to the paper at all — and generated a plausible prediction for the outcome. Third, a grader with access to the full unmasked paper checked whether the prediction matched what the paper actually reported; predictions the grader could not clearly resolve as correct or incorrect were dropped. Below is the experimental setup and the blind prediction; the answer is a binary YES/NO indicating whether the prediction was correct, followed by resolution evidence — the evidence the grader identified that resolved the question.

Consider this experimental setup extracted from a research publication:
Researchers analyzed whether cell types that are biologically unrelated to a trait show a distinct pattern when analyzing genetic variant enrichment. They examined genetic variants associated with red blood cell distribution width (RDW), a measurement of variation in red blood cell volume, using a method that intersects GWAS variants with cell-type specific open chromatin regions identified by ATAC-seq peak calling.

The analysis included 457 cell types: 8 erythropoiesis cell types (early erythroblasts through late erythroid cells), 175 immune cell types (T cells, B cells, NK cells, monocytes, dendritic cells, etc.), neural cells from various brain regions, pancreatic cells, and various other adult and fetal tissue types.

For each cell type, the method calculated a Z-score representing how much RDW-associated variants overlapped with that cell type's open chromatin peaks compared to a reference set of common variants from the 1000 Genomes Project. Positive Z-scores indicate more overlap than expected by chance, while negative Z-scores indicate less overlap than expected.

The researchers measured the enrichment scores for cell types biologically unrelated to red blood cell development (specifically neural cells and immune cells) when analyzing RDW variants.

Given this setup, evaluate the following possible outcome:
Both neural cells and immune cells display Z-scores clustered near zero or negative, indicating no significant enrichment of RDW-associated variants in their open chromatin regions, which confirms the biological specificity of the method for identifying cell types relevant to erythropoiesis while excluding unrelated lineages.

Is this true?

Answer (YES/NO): YES